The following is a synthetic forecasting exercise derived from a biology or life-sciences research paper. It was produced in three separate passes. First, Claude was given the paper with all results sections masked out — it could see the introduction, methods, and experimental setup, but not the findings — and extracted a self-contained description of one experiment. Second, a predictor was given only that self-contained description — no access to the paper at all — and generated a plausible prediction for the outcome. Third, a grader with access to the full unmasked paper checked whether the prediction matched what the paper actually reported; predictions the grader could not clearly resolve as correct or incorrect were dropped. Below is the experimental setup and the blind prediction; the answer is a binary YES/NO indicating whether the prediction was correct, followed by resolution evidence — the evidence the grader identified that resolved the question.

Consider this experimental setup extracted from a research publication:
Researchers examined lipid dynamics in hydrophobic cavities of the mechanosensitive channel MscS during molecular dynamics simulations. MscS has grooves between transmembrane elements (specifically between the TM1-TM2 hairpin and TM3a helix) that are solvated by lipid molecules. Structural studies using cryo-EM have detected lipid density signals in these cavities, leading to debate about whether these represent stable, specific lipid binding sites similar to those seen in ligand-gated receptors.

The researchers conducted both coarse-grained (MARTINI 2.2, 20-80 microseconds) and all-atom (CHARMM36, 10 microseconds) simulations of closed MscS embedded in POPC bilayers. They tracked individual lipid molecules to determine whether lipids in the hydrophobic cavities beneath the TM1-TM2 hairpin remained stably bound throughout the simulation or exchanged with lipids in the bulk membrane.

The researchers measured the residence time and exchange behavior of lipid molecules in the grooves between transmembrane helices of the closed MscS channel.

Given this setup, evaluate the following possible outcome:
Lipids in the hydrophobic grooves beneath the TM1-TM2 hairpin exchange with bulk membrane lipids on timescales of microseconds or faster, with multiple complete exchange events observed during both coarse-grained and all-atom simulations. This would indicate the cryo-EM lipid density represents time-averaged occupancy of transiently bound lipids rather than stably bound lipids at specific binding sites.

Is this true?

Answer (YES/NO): YES